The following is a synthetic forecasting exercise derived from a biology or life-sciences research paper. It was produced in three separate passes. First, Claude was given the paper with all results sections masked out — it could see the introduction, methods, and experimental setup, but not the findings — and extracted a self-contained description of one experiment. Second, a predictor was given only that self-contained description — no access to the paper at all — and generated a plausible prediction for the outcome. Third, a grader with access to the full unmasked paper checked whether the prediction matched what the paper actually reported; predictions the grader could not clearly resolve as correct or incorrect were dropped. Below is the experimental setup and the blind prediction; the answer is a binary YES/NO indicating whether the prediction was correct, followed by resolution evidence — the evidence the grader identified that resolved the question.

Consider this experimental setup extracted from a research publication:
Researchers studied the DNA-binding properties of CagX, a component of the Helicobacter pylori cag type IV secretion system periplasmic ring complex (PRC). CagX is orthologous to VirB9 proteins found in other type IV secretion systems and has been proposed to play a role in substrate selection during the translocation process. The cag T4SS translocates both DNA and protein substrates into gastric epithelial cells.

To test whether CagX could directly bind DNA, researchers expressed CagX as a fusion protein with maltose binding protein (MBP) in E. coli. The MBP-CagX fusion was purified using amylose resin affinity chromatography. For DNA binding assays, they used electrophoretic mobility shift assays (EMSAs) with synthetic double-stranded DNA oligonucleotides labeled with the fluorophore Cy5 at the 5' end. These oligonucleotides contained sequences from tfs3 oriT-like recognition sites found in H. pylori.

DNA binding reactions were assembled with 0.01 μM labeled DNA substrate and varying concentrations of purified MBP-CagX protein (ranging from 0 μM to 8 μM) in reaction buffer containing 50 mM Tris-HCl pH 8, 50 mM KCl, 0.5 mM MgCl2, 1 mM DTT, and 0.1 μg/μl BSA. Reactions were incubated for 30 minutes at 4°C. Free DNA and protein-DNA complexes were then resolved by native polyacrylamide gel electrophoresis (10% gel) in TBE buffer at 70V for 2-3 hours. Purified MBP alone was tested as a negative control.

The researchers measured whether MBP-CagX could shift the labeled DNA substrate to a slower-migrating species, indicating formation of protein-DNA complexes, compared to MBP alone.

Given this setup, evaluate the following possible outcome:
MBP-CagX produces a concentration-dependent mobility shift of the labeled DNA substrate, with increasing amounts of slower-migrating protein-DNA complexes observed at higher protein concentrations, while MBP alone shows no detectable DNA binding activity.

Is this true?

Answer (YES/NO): YES